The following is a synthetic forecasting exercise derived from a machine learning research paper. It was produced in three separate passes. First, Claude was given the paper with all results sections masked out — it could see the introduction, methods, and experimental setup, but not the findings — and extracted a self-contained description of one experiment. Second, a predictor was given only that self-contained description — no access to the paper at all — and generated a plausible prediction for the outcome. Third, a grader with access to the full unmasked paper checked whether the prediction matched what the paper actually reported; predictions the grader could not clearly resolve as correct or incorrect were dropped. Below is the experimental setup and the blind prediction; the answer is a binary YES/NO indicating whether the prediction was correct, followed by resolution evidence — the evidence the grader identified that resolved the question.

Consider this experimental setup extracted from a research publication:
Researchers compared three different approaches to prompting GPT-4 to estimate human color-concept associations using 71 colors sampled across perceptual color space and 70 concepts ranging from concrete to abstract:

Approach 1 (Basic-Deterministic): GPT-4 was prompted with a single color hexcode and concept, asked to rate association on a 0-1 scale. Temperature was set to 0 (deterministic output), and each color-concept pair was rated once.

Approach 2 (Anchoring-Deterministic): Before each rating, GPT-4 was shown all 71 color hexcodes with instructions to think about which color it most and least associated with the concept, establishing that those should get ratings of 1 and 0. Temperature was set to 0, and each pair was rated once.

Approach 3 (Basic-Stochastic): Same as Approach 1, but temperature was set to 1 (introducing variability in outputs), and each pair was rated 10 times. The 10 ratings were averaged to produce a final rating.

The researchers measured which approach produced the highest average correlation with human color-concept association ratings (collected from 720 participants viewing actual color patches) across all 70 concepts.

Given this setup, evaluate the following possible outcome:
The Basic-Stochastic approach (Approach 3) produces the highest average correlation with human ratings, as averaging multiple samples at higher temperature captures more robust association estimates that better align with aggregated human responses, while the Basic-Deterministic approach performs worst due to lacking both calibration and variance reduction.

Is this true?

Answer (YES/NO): NO